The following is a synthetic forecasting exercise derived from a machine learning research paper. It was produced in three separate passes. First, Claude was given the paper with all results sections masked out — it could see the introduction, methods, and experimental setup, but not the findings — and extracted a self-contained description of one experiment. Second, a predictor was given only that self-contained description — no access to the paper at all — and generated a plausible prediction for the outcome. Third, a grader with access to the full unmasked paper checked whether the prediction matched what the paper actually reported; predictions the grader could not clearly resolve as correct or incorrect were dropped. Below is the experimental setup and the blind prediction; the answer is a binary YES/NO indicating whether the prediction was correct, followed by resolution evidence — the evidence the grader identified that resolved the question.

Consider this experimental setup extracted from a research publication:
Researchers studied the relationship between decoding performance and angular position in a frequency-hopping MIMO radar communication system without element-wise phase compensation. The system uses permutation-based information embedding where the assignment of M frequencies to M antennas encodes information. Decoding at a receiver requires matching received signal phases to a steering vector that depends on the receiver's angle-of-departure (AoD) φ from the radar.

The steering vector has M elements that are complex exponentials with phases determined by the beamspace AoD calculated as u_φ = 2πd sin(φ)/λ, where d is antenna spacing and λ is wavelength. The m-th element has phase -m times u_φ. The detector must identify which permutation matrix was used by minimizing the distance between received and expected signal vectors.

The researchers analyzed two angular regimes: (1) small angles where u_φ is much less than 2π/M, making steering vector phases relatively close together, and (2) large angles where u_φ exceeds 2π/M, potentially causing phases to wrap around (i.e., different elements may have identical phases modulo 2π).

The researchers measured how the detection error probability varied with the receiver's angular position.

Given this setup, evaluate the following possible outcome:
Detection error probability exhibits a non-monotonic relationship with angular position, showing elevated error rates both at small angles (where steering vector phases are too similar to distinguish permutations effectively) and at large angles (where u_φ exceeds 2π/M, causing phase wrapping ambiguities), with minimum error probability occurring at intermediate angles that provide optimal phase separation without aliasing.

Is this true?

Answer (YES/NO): YES